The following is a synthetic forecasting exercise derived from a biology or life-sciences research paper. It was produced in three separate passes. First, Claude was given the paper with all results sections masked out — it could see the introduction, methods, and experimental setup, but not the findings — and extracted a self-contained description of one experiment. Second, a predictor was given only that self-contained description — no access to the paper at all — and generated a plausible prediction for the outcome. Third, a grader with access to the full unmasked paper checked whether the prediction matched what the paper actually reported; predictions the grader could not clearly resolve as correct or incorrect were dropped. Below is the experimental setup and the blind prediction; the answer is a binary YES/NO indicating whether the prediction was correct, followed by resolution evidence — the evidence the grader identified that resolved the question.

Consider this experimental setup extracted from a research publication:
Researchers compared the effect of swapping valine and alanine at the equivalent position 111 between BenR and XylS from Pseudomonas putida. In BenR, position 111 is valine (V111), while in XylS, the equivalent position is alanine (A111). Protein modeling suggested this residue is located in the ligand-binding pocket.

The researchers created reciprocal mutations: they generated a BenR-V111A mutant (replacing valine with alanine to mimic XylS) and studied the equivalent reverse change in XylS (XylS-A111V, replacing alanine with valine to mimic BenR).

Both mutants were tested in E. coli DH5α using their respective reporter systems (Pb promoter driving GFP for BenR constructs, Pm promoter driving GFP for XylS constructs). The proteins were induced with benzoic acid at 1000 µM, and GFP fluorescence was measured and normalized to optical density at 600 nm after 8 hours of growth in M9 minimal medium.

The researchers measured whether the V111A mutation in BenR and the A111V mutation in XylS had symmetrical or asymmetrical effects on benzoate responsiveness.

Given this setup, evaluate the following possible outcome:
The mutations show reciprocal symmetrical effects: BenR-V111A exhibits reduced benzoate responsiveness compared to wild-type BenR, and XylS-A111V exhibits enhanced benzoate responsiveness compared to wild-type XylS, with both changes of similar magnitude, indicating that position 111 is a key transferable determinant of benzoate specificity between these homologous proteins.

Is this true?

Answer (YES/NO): NO